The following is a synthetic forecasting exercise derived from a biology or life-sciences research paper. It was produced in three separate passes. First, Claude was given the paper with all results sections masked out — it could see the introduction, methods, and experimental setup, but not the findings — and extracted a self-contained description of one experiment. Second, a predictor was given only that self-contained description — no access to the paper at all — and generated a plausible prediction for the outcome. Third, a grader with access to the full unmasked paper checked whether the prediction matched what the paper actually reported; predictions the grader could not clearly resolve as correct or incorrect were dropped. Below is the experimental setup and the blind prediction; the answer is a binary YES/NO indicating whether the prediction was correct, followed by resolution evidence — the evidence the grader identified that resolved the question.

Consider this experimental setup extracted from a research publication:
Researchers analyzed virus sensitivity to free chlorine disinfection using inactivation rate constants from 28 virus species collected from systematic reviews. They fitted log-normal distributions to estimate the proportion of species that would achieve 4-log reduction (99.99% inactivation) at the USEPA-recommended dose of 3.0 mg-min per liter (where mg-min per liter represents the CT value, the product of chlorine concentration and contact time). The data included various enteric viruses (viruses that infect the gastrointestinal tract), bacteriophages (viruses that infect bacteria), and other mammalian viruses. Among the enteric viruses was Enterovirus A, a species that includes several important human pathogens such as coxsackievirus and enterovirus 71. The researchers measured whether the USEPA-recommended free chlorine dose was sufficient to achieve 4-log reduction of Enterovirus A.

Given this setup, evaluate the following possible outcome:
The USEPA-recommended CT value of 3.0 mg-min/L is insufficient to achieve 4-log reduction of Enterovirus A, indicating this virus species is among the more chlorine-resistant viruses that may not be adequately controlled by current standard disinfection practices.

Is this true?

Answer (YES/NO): YES